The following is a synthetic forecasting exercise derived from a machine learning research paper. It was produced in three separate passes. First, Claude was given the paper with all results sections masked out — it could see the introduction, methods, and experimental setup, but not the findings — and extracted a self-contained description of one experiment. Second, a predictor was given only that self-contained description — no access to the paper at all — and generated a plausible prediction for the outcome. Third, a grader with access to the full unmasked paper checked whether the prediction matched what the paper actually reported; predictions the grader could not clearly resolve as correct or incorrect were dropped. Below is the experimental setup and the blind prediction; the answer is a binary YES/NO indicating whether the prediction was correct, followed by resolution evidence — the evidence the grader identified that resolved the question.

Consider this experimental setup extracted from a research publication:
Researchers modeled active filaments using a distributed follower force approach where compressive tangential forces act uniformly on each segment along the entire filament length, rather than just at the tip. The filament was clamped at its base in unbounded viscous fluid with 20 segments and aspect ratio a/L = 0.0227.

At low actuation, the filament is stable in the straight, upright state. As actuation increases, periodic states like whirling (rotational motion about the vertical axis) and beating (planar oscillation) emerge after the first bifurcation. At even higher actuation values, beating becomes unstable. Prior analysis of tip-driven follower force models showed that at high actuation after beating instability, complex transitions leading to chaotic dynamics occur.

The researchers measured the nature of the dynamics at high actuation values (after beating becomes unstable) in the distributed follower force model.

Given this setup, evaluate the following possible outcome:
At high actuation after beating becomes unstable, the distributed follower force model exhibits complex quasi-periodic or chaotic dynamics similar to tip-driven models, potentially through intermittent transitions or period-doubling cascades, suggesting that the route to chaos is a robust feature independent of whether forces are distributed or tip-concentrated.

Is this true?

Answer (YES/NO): NO